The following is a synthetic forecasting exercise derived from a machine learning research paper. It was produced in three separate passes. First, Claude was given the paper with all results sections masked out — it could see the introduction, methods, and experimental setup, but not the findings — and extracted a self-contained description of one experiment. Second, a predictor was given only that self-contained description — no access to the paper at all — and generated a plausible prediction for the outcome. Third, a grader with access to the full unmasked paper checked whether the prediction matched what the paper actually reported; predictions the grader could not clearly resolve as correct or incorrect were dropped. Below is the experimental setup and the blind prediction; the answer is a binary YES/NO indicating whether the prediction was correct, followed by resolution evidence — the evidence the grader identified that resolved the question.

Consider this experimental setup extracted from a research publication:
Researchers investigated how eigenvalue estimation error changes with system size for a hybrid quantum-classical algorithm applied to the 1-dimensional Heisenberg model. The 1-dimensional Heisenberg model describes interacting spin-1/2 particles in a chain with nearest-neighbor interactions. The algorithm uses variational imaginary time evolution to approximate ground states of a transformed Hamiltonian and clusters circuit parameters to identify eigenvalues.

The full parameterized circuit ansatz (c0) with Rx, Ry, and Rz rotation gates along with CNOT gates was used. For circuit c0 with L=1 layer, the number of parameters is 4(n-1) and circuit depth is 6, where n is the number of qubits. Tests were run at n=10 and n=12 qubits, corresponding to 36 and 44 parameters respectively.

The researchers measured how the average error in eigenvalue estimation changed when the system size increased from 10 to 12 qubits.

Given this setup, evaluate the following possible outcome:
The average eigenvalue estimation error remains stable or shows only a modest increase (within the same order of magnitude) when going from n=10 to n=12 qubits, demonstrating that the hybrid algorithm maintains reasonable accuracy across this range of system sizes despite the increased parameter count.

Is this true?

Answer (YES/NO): NO